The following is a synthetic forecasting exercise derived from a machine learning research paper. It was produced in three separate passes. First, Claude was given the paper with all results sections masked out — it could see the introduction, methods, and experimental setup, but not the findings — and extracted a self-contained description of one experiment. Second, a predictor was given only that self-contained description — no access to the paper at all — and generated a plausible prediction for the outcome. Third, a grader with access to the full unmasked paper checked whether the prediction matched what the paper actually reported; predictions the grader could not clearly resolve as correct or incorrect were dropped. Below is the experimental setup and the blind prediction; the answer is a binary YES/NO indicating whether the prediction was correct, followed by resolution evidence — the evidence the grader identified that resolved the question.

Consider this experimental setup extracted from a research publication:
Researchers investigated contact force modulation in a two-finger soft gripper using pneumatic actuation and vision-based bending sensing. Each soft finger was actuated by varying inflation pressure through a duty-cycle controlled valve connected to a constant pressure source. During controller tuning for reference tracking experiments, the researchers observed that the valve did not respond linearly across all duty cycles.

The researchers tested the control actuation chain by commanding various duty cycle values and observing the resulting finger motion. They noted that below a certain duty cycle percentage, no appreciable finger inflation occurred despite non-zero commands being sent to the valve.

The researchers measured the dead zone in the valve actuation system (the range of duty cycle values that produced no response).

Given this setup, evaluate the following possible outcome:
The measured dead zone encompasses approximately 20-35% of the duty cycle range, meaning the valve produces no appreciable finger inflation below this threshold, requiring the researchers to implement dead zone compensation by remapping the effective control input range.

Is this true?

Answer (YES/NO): YES